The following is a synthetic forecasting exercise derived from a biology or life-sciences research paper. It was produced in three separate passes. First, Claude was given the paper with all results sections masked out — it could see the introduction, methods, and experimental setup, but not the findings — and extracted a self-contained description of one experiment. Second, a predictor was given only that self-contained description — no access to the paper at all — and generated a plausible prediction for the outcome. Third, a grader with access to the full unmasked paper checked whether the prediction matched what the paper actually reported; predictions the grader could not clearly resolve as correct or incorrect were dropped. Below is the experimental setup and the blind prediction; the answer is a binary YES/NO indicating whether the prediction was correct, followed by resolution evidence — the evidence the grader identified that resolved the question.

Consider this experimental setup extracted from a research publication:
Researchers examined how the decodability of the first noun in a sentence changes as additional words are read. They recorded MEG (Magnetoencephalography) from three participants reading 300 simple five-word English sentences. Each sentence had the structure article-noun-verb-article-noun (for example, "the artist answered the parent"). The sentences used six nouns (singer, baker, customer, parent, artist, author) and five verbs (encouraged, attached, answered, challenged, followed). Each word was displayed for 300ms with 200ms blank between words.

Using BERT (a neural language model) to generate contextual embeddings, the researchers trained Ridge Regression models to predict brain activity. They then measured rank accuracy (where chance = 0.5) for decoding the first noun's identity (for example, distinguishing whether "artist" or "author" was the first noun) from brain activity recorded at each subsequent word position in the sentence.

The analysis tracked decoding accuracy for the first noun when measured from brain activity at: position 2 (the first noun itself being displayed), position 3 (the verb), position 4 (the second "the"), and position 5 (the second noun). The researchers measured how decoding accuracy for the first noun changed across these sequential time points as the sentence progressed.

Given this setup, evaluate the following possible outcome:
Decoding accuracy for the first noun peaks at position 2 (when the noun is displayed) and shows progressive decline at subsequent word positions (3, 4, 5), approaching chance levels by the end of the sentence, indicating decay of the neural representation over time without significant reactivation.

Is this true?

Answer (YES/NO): NO